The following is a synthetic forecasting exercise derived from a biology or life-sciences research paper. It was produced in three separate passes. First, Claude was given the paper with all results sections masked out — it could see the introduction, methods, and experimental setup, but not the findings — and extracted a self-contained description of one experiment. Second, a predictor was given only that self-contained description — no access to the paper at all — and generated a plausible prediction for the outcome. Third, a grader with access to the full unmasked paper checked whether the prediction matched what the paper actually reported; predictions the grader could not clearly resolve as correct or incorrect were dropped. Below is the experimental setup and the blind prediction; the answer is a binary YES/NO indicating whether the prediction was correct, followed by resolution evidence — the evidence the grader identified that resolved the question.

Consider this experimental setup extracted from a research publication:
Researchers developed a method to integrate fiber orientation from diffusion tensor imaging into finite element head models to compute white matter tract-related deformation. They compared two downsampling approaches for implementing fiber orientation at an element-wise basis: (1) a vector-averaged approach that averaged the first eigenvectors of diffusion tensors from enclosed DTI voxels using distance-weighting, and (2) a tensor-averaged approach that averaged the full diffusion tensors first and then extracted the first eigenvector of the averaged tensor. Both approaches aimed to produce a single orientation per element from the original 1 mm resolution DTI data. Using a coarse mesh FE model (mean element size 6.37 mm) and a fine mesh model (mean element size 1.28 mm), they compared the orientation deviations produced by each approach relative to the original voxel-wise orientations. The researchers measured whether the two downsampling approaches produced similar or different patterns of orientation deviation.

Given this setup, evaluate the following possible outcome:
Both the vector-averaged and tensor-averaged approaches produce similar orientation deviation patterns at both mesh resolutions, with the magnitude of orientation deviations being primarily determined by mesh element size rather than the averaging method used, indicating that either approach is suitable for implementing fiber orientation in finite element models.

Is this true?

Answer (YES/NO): NO